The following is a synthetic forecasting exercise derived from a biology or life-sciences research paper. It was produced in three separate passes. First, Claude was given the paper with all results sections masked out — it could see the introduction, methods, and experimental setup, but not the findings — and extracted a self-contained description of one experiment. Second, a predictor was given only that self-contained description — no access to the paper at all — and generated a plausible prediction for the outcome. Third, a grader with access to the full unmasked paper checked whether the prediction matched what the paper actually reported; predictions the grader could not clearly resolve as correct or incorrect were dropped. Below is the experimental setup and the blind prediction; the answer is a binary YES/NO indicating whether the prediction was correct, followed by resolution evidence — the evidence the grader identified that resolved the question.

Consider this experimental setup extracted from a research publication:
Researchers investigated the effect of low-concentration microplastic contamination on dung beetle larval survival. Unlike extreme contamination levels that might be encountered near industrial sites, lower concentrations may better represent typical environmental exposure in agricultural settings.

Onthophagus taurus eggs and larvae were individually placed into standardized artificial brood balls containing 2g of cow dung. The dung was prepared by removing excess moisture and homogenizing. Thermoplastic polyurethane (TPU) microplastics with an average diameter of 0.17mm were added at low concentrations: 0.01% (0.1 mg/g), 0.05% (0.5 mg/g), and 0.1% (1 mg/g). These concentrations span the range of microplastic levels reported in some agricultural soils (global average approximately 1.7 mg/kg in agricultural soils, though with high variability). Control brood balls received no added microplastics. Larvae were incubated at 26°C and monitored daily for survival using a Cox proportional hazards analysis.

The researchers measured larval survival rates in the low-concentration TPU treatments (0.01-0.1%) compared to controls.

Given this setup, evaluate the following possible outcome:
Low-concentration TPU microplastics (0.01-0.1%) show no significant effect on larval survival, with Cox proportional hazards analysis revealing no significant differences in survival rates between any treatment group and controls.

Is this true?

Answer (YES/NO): NO